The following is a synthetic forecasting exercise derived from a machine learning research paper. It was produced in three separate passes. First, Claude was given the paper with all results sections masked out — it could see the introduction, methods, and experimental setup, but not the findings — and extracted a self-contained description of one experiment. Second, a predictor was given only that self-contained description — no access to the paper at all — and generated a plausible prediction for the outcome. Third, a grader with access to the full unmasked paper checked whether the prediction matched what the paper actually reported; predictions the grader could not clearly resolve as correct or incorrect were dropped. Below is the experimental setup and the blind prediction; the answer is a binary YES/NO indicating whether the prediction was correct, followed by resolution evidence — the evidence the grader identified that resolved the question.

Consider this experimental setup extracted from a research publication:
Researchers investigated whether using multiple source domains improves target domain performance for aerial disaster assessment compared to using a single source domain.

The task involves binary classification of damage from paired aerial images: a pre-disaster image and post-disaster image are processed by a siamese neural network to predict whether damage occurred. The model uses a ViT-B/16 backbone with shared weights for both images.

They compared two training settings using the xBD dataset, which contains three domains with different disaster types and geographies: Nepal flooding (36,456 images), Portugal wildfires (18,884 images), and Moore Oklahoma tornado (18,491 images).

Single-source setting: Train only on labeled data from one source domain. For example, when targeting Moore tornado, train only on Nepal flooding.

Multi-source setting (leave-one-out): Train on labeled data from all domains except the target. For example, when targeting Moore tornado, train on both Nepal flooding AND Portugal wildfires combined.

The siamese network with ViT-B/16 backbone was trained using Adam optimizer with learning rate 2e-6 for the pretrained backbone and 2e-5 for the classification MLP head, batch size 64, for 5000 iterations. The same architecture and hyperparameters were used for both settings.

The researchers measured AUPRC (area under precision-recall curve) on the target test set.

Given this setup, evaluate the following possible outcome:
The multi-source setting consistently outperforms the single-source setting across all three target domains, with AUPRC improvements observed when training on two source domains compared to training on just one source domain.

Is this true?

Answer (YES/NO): YES